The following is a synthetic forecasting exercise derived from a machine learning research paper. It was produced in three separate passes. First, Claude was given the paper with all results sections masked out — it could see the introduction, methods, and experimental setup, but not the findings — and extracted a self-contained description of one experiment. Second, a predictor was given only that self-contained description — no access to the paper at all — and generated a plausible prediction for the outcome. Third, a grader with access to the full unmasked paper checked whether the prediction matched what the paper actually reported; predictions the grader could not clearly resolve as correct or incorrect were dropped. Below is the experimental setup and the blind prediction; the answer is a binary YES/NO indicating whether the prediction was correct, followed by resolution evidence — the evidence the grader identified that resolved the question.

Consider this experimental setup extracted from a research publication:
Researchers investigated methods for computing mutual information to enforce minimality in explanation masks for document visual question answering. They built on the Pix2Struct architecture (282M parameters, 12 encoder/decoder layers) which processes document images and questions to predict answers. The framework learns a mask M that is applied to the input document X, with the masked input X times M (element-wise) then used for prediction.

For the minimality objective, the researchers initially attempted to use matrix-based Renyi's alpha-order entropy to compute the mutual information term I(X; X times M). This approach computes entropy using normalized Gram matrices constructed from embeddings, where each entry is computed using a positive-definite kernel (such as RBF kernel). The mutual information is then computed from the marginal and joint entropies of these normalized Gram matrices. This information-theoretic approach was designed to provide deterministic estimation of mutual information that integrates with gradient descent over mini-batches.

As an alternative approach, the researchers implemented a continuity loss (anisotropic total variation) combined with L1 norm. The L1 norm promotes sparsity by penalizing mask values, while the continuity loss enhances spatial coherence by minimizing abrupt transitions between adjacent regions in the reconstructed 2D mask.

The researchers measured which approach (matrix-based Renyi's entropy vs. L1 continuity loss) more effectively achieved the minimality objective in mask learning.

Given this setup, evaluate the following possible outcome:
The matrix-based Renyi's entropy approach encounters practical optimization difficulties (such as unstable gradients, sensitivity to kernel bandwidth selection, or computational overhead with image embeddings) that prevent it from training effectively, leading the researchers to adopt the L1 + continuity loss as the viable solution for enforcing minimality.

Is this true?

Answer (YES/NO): YES